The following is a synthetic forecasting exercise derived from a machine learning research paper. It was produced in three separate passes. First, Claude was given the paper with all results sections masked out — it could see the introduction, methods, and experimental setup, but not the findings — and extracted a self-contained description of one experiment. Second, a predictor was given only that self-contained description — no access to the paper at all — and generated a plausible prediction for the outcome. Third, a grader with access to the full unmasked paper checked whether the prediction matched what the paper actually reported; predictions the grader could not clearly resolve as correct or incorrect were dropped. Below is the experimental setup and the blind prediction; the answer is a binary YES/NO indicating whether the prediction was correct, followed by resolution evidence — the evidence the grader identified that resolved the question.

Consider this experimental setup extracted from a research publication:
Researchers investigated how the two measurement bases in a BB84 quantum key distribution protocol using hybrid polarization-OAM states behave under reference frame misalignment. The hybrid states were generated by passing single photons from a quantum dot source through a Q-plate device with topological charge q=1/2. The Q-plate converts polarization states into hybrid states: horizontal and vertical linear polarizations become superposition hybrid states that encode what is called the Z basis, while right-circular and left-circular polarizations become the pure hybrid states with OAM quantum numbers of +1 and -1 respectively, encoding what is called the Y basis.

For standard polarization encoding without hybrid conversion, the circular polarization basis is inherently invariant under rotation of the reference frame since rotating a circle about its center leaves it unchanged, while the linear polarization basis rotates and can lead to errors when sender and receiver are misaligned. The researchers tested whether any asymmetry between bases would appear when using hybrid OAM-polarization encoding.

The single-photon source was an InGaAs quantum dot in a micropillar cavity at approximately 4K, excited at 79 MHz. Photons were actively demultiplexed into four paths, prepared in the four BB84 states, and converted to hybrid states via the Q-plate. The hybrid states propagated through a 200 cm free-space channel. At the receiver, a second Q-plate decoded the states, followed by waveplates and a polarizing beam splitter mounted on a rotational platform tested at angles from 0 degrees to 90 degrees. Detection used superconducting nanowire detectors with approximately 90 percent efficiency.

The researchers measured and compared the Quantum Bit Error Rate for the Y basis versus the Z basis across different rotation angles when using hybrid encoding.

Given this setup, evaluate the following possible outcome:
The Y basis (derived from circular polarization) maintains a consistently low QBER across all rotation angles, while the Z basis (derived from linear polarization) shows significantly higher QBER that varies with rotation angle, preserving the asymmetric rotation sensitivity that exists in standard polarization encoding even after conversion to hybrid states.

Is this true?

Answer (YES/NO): NO